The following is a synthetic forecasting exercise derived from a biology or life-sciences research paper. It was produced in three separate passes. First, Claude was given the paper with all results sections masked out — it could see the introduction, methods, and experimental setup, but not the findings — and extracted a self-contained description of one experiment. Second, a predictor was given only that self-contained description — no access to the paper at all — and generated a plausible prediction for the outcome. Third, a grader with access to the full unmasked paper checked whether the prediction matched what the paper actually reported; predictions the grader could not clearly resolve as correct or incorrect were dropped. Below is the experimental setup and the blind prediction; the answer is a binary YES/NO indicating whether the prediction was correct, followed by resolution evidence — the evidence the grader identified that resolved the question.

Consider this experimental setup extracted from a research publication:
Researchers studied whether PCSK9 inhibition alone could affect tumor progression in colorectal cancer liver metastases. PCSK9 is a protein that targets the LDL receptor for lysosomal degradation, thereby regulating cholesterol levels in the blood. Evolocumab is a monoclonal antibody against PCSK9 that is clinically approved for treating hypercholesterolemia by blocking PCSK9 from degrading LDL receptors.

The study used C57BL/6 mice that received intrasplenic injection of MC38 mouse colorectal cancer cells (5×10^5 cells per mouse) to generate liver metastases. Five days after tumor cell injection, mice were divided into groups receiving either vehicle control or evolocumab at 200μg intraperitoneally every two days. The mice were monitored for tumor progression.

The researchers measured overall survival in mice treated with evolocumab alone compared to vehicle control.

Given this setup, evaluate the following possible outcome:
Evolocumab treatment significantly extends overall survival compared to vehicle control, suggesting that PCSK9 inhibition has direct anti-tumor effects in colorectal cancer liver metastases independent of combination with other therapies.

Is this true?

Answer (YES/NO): YES